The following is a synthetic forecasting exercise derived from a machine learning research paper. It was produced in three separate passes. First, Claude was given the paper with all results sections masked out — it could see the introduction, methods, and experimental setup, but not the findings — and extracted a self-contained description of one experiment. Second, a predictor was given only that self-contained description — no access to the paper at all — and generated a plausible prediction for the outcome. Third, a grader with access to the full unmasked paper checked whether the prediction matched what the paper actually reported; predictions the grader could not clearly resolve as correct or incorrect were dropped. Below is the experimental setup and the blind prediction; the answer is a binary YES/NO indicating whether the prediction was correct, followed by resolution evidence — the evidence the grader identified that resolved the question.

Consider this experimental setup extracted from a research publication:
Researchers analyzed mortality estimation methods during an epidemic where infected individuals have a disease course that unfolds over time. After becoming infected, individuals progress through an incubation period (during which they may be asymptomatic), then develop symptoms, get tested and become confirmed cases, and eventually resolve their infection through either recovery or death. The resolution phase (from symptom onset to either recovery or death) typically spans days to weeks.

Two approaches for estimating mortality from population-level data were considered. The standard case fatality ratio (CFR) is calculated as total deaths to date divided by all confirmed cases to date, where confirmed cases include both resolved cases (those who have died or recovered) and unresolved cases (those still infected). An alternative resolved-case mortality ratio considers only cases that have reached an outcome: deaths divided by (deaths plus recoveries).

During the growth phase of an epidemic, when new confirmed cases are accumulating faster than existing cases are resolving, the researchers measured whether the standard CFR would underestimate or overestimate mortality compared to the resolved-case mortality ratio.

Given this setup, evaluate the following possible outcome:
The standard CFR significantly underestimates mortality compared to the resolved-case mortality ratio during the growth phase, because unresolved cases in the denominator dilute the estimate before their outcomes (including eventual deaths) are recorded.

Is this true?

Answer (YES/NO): YES